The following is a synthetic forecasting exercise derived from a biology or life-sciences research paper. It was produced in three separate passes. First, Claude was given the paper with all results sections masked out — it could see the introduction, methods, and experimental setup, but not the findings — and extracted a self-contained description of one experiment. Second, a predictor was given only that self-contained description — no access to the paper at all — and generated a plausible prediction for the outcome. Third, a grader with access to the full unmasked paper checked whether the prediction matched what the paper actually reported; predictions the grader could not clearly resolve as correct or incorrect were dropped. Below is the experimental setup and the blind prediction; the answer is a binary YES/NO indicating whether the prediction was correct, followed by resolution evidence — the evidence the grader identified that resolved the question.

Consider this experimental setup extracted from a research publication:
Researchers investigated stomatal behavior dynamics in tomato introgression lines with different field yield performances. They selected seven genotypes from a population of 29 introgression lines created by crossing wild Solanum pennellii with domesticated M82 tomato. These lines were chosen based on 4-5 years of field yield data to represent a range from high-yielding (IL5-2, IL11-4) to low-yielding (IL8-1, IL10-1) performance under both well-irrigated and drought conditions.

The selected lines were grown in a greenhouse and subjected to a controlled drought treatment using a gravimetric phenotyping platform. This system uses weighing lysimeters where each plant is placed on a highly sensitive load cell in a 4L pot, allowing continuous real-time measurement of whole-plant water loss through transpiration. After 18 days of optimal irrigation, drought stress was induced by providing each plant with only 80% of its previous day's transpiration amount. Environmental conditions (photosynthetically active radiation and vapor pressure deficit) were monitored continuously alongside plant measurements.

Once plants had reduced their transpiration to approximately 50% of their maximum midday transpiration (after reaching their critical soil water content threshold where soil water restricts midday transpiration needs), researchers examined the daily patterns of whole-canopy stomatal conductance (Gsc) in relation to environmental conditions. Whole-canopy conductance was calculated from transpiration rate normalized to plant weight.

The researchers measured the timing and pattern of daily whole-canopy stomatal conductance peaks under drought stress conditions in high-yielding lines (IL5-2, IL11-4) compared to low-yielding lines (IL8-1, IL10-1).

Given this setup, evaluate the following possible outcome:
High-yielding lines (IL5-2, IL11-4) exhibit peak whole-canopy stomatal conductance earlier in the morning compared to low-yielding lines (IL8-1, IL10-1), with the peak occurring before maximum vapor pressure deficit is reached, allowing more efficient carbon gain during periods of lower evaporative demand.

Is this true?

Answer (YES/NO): YES